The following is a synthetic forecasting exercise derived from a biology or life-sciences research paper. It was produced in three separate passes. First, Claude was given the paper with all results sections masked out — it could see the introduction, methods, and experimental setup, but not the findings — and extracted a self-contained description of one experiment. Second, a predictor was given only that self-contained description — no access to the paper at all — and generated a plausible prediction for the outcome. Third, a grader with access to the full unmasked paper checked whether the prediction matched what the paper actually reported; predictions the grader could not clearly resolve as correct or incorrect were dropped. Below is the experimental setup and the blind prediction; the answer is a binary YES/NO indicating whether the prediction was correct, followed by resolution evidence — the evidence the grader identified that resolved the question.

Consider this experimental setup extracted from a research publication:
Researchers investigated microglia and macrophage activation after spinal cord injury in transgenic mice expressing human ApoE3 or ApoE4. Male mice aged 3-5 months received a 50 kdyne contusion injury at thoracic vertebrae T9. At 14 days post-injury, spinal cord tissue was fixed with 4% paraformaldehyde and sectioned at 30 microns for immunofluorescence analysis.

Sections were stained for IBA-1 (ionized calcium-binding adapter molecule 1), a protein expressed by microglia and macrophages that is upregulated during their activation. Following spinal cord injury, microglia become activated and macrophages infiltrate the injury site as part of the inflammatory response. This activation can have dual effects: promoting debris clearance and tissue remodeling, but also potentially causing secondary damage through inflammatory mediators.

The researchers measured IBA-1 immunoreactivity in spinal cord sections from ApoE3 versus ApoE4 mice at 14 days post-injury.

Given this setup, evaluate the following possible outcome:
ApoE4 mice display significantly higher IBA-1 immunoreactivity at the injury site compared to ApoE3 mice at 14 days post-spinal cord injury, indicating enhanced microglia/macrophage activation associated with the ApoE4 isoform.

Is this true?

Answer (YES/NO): YES